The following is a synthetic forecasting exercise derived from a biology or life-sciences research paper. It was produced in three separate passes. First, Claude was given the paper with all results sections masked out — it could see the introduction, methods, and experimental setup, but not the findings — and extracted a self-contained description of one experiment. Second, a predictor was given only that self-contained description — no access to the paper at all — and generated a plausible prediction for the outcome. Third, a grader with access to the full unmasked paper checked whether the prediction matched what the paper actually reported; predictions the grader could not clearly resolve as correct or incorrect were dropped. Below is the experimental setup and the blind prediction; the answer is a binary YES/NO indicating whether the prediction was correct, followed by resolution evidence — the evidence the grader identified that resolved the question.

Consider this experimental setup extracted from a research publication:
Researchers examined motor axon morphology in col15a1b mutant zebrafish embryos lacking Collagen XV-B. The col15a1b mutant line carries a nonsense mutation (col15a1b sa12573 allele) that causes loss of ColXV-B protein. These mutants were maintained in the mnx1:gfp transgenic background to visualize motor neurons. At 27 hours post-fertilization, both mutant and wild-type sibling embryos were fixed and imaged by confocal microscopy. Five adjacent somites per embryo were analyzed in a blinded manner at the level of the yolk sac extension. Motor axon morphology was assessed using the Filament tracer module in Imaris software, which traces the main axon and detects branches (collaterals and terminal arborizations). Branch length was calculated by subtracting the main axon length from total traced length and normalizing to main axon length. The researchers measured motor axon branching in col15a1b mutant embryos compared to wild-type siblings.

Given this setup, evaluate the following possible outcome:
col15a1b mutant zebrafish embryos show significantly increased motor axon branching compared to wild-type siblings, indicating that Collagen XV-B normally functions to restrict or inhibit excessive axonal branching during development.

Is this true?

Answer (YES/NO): YES